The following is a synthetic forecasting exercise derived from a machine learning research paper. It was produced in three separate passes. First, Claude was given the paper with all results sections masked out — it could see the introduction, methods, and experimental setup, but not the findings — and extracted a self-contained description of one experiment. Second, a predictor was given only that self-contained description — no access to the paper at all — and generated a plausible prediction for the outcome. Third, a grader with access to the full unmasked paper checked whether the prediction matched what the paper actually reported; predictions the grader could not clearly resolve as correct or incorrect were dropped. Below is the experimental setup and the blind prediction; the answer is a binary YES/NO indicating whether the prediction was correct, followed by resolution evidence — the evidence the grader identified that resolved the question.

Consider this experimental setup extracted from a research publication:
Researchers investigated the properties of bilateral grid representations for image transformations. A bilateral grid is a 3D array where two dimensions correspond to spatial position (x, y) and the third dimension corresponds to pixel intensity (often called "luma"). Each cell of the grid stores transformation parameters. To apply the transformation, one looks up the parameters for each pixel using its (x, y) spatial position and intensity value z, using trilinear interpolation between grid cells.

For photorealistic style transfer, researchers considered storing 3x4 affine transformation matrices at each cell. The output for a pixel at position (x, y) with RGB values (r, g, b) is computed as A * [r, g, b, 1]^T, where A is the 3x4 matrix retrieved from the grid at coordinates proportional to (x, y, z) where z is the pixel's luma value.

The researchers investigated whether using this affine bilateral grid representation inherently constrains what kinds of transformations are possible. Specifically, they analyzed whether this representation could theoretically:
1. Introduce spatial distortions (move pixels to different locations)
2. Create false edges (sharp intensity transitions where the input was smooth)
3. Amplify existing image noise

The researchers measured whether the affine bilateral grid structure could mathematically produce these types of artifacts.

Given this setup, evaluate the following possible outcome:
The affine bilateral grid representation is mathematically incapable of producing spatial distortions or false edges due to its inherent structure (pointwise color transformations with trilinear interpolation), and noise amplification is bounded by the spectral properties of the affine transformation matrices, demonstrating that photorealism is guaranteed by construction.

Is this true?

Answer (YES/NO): NO